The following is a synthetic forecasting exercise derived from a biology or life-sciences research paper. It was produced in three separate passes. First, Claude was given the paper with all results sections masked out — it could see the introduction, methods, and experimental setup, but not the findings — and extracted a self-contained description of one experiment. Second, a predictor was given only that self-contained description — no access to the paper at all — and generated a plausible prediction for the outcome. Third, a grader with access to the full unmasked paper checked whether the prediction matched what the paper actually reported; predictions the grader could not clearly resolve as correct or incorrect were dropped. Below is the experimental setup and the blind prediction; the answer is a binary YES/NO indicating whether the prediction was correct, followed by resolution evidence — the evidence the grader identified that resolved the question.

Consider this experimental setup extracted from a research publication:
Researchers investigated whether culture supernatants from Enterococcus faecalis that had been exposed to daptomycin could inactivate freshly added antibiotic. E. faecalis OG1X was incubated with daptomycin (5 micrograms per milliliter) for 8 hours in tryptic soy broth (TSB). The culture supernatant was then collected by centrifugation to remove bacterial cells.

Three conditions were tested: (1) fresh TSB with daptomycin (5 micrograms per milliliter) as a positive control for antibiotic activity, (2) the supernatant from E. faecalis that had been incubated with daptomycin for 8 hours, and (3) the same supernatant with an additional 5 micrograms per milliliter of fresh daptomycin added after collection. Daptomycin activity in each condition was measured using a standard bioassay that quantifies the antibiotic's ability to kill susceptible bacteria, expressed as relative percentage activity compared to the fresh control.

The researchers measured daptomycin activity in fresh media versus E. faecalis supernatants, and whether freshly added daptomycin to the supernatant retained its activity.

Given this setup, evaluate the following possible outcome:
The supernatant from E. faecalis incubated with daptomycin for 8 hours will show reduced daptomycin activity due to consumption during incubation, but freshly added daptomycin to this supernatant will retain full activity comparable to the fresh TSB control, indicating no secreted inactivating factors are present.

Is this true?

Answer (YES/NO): NO